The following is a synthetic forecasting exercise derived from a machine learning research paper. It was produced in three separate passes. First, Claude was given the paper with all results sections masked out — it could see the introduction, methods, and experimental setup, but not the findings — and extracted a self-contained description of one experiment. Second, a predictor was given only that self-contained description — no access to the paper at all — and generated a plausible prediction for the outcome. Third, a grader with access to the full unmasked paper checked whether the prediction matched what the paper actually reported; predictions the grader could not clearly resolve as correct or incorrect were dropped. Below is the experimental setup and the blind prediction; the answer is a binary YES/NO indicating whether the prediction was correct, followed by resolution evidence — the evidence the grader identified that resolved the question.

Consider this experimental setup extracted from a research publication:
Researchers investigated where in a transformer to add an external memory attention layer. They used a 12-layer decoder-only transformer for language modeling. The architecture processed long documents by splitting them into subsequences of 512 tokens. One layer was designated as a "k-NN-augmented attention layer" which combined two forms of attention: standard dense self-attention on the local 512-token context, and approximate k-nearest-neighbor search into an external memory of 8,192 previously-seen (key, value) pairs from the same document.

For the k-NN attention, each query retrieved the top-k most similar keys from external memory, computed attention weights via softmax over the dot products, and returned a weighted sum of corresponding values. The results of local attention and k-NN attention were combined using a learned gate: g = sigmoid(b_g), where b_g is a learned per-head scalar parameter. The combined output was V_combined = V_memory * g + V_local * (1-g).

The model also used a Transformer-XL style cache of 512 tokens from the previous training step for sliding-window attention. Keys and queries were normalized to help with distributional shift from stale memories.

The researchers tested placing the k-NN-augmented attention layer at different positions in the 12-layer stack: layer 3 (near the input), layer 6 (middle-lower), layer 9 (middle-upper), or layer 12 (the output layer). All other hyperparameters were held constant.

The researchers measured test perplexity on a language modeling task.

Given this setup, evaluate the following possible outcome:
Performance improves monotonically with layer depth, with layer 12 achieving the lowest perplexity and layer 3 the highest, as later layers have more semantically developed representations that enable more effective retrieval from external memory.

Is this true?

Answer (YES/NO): NO